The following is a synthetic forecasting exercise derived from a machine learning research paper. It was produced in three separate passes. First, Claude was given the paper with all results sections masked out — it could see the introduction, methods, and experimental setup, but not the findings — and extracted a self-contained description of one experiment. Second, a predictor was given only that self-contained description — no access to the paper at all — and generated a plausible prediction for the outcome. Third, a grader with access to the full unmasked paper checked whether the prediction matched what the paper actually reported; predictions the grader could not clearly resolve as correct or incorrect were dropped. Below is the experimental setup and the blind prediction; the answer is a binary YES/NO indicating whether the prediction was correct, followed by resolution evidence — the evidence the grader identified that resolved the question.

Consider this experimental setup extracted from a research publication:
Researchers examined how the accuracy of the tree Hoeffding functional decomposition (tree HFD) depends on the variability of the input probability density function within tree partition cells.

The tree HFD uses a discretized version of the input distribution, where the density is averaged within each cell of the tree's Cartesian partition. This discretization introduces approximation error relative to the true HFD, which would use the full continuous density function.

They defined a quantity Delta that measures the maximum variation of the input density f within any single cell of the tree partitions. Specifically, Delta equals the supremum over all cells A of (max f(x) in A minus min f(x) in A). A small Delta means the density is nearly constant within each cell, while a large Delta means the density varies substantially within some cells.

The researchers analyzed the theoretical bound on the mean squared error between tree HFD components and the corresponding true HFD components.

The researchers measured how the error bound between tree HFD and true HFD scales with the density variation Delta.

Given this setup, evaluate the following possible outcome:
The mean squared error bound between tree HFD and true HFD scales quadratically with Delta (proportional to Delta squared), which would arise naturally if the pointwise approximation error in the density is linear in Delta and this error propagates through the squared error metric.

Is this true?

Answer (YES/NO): YES